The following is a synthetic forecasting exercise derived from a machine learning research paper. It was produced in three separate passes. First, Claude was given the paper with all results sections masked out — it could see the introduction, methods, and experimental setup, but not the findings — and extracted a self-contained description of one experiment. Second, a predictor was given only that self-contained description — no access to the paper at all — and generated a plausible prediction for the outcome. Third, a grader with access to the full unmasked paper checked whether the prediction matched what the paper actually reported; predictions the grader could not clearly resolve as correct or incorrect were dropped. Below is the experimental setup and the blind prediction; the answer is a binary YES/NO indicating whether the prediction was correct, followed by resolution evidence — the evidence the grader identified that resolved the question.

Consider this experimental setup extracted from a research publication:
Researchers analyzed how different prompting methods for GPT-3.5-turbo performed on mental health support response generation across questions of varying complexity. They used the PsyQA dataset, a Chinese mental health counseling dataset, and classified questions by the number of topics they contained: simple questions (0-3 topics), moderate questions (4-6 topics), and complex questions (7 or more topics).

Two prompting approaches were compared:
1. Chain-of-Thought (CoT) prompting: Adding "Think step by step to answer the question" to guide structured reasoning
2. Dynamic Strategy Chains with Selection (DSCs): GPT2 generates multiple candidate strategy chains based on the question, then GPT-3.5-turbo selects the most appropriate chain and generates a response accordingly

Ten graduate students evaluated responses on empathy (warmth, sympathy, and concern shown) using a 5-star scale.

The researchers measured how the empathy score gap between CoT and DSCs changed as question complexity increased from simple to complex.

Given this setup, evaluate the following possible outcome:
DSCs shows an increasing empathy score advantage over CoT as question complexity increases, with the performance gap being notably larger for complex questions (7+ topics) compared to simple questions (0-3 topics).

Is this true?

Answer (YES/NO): NO